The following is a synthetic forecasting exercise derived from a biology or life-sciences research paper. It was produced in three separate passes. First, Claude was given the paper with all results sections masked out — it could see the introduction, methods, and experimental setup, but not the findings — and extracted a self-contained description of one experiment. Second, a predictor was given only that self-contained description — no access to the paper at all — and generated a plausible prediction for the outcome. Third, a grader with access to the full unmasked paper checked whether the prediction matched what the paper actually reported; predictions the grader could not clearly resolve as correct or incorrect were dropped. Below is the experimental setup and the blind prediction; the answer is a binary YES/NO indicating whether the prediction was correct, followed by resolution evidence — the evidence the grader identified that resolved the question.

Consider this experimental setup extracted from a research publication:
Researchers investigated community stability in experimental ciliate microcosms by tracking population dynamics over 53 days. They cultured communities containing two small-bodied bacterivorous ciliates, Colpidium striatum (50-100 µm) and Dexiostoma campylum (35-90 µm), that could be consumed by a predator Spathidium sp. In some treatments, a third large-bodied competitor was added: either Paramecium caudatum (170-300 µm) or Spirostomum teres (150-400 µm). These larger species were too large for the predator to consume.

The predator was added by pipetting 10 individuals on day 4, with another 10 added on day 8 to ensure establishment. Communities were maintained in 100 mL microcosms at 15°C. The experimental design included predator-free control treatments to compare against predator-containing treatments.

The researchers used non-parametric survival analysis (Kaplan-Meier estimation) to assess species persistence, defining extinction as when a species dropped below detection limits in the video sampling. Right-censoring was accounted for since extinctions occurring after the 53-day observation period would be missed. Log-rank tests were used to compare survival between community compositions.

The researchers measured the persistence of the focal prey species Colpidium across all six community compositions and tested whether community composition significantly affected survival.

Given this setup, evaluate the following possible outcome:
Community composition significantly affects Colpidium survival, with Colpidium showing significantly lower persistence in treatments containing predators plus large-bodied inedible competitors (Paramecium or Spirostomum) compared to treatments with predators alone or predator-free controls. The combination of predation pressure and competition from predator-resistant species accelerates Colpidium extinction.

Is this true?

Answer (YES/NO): NO